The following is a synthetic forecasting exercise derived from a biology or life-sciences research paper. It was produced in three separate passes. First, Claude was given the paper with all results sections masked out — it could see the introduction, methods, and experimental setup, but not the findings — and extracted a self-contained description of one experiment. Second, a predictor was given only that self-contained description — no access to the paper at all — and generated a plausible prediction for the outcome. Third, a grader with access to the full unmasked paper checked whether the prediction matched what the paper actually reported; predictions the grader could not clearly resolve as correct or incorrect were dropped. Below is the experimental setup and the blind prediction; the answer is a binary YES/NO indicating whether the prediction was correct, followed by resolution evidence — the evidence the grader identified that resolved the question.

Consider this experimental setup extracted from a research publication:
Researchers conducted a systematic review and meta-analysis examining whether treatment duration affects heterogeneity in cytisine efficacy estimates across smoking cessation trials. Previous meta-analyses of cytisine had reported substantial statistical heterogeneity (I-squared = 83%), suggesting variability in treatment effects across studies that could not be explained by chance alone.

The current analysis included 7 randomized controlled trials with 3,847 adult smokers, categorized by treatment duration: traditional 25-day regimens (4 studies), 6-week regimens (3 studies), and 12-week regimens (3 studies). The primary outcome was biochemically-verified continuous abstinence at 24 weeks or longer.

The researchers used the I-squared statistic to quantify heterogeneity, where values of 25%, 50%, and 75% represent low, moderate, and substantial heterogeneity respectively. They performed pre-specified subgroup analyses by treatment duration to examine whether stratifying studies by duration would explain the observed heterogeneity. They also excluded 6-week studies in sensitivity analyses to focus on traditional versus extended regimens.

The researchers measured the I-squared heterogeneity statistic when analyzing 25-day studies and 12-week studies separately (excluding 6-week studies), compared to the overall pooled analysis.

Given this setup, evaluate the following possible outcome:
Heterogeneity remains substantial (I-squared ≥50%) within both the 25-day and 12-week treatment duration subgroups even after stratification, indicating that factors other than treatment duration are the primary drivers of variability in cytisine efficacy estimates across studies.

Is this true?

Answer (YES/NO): NO